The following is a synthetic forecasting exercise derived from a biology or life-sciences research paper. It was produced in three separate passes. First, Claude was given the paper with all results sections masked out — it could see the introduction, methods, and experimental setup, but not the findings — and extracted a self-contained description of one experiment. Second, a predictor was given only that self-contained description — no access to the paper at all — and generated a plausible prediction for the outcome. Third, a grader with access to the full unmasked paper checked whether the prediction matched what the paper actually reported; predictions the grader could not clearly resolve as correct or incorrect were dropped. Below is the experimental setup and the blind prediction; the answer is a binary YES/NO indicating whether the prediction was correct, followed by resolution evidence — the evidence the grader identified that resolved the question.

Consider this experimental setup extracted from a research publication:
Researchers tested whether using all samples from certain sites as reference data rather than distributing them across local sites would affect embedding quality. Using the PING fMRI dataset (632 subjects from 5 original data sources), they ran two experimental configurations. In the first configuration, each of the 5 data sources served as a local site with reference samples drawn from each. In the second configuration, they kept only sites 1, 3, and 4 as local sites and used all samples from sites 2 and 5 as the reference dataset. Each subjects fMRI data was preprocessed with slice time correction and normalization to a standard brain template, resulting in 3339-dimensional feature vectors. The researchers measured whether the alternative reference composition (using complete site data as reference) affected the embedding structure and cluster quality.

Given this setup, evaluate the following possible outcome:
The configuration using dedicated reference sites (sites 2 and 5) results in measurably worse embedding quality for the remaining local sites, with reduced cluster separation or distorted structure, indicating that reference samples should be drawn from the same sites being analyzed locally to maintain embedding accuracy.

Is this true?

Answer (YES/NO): NO